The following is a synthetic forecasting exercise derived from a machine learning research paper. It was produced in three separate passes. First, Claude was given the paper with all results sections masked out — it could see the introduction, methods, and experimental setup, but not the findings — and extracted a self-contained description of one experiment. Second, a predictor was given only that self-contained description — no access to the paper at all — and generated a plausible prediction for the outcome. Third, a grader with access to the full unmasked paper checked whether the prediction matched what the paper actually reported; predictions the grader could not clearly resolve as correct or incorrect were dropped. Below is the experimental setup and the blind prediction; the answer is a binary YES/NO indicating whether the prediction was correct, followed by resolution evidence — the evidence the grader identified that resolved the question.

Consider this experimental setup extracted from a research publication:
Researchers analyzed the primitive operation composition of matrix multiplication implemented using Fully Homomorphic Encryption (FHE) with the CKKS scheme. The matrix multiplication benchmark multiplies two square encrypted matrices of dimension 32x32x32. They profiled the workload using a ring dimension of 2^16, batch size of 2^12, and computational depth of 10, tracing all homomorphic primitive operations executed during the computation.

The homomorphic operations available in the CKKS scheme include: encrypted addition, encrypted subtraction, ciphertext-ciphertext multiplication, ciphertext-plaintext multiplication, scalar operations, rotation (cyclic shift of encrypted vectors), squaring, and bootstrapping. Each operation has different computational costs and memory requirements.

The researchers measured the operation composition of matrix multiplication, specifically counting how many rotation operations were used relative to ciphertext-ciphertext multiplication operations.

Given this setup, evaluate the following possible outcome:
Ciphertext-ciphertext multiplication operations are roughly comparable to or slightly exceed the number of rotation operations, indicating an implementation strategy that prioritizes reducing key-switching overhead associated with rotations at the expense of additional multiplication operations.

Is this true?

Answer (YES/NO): NO